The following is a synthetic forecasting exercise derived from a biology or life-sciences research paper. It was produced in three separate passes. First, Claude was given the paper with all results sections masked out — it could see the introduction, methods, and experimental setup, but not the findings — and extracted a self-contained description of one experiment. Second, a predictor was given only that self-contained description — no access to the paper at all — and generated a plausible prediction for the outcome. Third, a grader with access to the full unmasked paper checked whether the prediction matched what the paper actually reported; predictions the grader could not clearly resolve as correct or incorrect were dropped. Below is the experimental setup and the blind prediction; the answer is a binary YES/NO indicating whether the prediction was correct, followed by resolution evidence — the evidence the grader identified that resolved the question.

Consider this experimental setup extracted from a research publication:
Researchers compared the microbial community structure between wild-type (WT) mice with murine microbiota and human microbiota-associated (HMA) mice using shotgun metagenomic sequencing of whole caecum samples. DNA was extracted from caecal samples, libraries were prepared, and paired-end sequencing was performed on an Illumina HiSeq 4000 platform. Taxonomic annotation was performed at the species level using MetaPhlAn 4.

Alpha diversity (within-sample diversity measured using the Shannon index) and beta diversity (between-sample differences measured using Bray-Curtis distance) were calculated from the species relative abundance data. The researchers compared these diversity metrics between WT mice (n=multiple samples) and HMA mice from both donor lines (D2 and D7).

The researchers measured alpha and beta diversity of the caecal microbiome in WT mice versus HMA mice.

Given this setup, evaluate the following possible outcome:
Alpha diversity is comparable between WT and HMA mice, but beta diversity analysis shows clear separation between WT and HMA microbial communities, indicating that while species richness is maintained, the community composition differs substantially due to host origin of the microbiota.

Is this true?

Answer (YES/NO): NO